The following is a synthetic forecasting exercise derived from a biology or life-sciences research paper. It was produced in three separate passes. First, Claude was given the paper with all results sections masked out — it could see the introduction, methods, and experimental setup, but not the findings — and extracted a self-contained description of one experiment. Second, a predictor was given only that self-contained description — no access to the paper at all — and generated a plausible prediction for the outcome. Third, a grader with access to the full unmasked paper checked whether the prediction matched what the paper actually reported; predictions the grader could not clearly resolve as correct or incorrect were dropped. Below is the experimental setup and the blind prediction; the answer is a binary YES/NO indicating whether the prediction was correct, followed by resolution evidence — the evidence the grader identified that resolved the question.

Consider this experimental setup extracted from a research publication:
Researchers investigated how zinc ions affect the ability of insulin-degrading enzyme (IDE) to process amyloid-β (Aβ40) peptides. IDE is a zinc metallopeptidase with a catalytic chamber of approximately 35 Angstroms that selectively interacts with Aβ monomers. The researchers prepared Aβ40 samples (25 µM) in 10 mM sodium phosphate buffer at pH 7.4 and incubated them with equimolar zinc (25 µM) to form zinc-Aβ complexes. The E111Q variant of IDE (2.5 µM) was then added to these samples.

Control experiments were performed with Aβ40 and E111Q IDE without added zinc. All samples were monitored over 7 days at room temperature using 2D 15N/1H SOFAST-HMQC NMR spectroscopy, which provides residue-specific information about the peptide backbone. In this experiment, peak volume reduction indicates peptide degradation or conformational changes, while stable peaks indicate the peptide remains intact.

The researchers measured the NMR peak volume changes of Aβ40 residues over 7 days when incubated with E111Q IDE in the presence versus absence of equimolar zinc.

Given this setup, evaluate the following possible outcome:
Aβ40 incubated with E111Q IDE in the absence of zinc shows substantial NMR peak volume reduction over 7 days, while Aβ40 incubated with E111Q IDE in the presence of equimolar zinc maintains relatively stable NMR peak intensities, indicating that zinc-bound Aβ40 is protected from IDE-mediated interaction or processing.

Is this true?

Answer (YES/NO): YES